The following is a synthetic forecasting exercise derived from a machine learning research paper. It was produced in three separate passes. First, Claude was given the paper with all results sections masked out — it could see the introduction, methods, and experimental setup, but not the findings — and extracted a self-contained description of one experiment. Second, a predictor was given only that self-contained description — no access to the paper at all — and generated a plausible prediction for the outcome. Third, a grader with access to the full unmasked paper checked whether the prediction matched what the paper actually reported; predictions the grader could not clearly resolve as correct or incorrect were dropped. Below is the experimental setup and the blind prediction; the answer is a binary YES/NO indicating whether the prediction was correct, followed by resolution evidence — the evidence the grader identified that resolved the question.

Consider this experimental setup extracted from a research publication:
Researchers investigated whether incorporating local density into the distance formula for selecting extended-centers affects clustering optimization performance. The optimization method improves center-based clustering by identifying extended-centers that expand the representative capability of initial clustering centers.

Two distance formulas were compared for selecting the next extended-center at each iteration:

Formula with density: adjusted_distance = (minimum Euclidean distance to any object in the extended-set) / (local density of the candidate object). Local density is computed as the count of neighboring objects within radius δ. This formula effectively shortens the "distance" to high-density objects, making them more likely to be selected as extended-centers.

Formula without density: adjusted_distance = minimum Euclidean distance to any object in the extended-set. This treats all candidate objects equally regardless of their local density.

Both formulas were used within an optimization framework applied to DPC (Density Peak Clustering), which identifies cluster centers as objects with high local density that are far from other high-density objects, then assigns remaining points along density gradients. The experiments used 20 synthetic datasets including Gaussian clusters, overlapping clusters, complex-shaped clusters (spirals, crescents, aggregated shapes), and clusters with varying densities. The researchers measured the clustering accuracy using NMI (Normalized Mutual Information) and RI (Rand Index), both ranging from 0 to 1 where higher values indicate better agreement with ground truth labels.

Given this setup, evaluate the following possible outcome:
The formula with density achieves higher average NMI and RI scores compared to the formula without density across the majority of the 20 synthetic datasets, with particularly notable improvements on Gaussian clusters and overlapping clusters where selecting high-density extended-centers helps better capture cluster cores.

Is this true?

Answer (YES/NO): NO